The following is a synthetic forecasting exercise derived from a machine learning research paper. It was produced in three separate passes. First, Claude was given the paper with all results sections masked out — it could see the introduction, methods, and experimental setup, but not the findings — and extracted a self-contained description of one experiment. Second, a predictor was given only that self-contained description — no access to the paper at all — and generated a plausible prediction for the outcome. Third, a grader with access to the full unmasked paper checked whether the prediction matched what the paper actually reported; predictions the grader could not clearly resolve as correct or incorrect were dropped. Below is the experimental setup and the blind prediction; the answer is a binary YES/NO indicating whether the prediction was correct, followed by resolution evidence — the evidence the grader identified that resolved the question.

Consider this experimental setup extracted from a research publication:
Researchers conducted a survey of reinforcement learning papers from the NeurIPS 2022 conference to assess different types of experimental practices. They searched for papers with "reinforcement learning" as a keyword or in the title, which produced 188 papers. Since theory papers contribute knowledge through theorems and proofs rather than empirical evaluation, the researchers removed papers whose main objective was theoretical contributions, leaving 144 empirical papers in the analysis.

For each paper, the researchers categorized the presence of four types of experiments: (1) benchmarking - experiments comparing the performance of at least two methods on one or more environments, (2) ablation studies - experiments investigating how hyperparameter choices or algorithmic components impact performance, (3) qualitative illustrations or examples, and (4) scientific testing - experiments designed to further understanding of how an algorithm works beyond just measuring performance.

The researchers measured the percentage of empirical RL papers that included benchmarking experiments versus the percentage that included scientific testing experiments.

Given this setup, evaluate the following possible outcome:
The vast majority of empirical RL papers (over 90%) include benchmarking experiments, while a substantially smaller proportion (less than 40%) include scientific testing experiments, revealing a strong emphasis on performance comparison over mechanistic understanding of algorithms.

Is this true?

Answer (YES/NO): YES